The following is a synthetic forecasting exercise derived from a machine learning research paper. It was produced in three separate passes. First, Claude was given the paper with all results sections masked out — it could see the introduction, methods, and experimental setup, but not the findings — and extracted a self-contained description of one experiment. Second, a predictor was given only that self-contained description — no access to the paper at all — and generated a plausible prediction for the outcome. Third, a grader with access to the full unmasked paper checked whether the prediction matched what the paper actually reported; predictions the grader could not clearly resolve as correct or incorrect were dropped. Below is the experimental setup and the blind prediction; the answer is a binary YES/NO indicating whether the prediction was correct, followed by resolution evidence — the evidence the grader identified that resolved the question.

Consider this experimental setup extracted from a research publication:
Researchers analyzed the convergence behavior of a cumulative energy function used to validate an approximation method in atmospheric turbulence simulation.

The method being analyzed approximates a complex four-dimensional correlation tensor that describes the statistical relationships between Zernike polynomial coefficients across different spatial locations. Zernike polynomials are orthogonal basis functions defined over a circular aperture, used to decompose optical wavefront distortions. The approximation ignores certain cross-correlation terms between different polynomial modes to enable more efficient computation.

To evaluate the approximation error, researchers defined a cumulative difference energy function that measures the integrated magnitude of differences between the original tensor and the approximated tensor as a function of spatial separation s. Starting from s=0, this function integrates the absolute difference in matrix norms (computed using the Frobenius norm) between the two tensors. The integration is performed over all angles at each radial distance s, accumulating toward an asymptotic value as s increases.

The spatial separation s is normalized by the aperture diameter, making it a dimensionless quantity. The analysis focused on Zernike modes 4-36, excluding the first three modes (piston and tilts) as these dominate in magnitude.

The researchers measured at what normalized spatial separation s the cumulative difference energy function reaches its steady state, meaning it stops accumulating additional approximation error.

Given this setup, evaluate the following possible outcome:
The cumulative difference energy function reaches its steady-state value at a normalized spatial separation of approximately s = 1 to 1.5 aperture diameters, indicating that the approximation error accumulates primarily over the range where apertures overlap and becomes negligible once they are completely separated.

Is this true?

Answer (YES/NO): NO